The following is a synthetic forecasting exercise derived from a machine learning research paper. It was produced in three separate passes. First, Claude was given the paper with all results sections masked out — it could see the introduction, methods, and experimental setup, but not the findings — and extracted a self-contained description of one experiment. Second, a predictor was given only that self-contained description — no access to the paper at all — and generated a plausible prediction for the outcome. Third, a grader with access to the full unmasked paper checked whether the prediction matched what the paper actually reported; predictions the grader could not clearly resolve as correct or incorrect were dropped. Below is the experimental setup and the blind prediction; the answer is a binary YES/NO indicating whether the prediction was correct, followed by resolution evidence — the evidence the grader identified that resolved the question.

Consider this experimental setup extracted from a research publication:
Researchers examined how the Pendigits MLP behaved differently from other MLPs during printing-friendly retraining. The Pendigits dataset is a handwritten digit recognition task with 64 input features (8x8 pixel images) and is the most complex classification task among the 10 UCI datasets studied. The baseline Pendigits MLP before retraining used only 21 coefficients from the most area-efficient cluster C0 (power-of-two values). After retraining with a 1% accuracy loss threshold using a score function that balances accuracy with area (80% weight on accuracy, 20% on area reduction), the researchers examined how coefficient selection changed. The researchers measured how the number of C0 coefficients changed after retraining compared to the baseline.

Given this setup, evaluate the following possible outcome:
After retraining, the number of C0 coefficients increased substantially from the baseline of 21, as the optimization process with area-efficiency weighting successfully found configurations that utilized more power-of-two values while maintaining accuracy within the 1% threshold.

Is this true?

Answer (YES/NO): YES